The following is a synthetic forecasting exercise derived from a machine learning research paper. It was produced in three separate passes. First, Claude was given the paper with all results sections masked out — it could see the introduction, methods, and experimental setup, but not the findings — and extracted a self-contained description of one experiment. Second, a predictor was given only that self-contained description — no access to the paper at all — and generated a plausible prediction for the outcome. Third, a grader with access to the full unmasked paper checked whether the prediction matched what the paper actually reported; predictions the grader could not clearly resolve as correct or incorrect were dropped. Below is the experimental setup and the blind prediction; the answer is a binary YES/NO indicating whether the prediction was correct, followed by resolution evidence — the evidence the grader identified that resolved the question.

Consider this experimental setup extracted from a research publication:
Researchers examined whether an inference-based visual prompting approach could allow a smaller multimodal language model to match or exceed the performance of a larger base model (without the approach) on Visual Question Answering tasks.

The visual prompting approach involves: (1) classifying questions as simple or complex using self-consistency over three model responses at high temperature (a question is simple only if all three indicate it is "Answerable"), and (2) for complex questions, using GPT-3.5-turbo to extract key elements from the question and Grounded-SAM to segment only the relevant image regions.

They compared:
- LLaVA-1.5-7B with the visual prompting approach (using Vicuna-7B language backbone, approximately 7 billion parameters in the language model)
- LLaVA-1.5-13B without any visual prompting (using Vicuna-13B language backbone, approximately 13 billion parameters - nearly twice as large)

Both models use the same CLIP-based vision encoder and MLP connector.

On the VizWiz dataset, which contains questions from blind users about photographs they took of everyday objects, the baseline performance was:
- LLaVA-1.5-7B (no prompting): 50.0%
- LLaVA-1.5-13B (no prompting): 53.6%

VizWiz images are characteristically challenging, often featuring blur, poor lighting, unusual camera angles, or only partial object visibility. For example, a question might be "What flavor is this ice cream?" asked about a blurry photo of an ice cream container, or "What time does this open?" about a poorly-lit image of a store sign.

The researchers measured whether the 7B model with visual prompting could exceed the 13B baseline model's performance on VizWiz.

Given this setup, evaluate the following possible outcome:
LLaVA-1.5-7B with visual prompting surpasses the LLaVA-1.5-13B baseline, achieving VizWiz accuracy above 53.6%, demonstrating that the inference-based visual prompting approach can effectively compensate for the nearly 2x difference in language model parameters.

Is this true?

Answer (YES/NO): YES